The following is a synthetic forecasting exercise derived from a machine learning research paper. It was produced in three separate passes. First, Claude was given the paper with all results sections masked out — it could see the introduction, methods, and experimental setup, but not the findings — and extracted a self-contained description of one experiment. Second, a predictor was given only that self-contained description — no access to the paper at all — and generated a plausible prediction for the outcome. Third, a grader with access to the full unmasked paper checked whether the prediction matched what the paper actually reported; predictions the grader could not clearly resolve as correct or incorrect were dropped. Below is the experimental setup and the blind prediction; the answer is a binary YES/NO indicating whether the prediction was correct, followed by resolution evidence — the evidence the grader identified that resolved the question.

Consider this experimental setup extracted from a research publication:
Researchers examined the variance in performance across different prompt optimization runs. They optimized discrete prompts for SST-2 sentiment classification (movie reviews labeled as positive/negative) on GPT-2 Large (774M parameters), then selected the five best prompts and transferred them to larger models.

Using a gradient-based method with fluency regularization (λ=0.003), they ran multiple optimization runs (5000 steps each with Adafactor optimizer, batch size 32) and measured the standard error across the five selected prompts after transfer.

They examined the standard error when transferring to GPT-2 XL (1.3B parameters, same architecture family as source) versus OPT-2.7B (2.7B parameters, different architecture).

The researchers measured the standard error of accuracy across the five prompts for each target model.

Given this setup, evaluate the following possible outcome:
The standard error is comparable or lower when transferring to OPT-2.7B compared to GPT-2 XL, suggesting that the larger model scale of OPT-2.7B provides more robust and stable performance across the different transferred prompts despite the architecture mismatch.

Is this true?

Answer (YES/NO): NO